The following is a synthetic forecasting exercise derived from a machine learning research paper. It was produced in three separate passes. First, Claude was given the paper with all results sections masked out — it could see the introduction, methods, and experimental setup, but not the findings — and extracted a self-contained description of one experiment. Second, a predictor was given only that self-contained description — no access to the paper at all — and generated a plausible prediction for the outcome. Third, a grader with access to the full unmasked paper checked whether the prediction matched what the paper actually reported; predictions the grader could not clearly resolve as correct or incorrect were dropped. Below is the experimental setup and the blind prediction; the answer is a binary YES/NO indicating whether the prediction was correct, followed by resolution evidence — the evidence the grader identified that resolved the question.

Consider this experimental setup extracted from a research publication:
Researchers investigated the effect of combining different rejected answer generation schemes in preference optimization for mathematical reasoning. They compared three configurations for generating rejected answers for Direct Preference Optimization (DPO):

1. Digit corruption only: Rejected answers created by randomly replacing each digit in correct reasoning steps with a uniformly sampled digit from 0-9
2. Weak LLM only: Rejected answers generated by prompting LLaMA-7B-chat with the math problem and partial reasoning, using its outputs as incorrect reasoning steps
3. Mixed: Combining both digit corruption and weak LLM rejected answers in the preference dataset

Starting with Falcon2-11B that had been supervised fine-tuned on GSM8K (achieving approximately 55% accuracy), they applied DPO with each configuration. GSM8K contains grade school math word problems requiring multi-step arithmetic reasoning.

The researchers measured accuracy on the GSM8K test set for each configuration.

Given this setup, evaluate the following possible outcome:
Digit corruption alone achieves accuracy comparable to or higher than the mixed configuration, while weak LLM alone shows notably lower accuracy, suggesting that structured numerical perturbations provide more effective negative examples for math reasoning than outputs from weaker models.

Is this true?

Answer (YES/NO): YES